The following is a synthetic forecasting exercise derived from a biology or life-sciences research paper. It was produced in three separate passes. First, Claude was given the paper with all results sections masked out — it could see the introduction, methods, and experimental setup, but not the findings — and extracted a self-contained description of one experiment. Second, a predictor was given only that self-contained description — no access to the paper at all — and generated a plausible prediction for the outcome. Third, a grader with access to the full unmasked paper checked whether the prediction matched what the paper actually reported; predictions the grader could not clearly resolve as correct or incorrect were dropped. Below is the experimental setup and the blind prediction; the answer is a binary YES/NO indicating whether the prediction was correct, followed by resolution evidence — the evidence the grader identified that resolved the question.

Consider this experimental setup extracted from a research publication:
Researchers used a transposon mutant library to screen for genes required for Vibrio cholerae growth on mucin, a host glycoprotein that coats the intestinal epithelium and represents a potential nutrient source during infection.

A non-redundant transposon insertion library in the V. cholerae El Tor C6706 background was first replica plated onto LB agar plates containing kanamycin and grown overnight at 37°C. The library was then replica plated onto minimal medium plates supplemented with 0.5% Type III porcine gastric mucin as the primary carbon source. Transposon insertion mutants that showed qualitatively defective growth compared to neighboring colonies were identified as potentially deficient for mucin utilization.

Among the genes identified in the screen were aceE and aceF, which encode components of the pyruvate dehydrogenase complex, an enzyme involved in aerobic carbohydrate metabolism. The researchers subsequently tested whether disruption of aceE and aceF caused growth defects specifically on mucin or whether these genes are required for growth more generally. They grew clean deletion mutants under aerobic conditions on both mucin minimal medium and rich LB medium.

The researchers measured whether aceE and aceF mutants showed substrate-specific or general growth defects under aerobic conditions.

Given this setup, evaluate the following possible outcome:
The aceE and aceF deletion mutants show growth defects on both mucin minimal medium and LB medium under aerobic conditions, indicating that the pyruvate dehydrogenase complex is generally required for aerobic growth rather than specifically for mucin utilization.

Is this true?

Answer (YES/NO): NO